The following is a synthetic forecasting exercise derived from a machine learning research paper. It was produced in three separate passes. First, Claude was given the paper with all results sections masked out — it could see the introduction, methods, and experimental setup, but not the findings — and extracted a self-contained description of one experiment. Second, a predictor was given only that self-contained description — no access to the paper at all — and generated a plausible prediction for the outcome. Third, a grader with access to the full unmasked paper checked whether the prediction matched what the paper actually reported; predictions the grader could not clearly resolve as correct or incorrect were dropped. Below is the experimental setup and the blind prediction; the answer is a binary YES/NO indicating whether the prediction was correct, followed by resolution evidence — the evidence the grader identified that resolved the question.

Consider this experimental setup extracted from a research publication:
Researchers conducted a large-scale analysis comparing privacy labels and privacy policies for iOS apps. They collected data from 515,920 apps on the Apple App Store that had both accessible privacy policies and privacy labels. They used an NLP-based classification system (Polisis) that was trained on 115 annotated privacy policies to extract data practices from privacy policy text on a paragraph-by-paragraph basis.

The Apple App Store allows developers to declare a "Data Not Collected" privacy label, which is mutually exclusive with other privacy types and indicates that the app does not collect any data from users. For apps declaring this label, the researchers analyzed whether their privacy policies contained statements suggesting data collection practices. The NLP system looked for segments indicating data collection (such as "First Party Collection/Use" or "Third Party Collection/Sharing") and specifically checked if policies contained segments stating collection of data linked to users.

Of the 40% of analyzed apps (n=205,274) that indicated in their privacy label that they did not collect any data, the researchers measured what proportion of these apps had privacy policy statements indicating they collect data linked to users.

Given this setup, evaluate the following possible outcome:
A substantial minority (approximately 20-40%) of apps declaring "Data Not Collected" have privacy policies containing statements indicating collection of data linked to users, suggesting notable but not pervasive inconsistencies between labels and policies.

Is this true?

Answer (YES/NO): NO